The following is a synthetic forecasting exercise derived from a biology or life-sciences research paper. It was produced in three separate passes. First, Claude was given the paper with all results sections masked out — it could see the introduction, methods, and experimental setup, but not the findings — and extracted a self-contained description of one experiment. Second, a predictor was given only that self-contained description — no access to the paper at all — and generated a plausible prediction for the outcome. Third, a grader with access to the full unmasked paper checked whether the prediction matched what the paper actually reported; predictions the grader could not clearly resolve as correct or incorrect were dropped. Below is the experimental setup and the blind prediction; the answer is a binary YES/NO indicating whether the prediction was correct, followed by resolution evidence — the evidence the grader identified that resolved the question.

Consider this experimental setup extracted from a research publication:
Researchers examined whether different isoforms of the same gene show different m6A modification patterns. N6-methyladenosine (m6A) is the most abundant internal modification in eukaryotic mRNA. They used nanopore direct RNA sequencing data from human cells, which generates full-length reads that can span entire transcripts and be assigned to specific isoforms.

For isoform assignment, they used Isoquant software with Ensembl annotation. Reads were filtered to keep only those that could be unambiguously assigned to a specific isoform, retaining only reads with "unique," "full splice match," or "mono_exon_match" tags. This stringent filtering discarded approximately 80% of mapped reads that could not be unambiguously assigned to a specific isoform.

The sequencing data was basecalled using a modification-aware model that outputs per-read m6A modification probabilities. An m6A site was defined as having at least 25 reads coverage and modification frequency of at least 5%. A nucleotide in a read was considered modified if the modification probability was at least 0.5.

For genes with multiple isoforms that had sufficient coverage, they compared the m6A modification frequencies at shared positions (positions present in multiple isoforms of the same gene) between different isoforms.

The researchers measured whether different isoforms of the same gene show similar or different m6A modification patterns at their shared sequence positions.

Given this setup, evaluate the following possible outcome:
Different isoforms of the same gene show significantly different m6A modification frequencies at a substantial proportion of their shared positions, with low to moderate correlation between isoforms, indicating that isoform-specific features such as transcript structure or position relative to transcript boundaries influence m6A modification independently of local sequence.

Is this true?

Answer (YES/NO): NO